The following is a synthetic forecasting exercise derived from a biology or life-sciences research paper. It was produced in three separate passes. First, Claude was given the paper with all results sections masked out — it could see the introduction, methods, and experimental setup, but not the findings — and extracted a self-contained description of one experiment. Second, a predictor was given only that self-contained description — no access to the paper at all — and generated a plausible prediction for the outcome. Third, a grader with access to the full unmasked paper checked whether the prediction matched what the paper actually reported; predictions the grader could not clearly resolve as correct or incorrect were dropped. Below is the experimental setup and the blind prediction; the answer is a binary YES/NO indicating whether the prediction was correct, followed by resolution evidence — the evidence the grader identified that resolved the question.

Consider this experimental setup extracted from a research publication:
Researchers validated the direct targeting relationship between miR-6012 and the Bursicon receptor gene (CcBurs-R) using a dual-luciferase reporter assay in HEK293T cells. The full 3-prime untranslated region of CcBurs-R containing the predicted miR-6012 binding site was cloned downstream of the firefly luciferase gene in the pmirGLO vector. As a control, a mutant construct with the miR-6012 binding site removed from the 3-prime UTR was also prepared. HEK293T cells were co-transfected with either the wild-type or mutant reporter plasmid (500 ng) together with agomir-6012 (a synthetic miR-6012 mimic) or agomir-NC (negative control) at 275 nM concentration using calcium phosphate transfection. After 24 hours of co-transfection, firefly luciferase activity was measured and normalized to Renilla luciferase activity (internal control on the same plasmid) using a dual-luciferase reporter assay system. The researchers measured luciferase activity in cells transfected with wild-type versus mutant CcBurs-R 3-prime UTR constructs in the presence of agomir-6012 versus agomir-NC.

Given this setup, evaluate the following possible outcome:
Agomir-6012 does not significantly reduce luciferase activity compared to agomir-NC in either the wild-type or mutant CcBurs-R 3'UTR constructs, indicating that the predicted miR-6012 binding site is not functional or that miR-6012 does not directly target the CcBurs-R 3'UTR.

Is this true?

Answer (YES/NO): NO